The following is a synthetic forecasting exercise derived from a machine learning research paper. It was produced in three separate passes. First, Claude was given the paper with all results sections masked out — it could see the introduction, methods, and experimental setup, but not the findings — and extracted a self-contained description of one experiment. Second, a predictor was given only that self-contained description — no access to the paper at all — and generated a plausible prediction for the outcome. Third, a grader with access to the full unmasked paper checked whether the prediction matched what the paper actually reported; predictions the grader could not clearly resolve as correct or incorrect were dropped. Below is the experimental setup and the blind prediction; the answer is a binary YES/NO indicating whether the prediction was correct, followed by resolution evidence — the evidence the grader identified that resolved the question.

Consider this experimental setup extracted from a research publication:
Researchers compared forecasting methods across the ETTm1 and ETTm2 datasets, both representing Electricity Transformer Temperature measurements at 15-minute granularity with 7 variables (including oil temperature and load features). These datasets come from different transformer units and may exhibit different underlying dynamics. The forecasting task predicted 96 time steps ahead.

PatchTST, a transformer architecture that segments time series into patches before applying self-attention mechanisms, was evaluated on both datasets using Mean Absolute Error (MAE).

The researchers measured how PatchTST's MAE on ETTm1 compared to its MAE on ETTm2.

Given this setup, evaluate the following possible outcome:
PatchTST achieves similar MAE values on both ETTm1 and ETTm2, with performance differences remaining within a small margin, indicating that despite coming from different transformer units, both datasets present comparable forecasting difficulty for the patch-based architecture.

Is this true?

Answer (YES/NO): NO